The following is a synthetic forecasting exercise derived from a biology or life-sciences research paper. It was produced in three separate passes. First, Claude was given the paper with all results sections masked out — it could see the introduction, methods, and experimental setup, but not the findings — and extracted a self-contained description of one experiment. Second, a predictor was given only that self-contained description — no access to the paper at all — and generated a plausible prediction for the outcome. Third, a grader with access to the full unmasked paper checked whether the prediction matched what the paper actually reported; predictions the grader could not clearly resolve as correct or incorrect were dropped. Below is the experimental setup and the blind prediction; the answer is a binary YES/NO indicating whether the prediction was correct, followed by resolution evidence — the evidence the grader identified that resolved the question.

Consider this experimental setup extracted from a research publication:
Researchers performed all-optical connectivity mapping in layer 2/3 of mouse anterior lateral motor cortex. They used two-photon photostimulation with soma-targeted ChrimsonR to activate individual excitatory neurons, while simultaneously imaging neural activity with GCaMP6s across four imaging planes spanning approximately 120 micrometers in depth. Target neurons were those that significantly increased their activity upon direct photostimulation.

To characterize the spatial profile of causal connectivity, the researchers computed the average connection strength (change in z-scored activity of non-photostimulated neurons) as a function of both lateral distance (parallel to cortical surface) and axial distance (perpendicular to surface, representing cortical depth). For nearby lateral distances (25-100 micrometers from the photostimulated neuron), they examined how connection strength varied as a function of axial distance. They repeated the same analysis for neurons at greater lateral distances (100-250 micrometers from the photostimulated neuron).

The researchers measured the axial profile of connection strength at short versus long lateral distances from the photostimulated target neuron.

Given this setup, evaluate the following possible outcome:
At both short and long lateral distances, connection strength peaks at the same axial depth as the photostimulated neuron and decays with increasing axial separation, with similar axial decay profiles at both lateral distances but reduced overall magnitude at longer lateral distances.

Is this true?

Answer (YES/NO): NO